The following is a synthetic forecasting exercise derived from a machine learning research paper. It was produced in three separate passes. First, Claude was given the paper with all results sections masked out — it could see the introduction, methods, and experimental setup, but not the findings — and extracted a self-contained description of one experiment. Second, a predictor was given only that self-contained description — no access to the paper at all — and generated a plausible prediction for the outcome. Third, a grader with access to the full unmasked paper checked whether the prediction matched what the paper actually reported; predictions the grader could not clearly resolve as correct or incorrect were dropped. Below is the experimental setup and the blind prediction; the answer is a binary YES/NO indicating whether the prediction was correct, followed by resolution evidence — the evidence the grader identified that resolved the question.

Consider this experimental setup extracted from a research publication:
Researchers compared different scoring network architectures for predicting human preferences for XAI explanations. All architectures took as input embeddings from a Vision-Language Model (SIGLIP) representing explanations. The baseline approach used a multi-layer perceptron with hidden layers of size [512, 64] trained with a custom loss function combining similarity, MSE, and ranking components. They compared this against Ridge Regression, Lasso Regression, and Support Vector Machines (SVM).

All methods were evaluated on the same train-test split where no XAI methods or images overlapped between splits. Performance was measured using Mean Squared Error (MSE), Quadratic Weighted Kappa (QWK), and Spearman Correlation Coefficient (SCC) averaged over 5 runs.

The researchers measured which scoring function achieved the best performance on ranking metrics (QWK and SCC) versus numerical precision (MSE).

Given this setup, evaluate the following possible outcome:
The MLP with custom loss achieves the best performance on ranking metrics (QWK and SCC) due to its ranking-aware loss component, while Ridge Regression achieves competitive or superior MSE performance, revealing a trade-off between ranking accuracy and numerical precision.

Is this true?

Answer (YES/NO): NO